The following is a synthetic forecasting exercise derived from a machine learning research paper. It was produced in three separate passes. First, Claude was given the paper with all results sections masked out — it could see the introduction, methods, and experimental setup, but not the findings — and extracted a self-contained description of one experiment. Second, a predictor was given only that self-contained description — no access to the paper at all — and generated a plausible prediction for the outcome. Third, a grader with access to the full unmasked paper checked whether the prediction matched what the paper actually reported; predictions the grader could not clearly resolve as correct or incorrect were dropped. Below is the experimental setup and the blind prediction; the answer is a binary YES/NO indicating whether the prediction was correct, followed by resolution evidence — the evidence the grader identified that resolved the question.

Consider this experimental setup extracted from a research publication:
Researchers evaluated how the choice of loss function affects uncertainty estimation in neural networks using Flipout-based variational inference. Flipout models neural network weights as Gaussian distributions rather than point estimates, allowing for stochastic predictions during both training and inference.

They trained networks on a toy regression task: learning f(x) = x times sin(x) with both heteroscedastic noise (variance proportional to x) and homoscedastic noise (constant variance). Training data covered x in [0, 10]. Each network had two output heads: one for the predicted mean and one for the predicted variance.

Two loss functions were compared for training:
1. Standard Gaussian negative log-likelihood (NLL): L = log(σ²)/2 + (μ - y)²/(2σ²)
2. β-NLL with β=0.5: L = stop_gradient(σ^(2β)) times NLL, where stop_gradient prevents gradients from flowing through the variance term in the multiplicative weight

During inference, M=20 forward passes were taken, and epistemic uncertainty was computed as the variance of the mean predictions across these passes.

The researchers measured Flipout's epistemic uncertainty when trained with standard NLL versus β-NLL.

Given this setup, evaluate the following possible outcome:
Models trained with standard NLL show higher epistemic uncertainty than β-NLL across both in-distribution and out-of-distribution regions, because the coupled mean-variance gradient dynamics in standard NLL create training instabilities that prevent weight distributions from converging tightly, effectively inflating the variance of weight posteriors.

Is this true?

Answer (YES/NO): YES